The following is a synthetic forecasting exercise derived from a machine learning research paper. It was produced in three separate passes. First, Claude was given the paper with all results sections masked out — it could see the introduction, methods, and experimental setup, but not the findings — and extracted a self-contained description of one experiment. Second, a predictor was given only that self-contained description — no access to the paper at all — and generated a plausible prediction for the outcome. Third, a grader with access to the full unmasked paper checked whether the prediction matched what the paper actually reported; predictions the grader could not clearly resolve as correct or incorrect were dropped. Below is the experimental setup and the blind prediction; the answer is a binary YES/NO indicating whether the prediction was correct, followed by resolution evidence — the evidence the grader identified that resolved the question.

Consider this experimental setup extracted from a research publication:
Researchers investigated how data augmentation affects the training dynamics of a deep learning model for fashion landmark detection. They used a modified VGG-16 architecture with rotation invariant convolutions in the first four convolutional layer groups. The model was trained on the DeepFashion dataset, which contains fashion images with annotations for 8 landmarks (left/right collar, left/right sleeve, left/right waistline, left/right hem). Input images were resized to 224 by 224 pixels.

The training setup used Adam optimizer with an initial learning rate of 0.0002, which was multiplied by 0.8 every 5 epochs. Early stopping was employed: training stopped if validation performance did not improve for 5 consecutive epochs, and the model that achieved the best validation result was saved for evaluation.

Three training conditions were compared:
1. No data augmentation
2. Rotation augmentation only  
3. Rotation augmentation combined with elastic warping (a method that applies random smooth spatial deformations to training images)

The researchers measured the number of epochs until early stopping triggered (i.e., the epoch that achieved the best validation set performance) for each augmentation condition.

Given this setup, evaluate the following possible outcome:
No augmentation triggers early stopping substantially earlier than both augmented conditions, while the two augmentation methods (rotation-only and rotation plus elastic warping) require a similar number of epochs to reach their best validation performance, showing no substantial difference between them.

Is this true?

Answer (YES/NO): YES